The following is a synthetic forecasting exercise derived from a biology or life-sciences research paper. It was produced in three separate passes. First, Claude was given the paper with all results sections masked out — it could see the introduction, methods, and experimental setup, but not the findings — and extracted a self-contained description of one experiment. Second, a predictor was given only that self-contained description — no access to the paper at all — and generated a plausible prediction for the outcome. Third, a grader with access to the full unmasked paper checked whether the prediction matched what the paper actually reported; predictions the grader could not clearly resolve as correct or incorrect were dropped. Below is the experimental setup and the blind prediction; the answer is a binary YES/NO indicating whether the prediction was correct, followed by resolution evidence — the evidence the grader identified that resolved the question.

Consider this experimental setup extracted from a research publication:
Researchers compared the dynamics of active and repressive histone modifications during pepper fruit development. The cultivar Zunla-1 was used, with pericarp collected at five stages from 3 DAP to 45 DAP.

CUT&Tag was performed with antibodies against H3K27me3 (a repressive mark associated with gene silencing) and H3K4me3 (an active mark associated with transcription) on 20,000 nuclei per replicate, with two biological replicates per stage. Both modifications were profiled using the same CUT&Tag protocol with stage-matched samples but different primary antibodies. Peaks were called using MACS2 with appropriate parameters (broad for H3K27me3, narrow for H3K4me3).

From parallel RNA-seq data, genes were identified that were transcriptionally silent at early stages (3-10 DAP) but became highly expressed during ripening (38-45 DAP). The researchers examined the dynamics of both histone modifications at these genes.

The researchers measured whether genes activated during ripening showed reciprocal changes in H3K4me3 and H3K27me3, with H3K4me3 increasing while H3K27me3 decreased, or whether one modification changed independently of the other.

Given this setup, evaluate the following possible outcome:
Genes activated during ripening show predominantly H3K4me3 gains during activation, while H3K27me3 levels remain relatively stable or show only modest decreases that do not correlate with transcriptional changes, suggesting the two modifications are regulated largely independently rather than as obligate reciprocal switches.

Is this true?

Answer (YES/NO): NO